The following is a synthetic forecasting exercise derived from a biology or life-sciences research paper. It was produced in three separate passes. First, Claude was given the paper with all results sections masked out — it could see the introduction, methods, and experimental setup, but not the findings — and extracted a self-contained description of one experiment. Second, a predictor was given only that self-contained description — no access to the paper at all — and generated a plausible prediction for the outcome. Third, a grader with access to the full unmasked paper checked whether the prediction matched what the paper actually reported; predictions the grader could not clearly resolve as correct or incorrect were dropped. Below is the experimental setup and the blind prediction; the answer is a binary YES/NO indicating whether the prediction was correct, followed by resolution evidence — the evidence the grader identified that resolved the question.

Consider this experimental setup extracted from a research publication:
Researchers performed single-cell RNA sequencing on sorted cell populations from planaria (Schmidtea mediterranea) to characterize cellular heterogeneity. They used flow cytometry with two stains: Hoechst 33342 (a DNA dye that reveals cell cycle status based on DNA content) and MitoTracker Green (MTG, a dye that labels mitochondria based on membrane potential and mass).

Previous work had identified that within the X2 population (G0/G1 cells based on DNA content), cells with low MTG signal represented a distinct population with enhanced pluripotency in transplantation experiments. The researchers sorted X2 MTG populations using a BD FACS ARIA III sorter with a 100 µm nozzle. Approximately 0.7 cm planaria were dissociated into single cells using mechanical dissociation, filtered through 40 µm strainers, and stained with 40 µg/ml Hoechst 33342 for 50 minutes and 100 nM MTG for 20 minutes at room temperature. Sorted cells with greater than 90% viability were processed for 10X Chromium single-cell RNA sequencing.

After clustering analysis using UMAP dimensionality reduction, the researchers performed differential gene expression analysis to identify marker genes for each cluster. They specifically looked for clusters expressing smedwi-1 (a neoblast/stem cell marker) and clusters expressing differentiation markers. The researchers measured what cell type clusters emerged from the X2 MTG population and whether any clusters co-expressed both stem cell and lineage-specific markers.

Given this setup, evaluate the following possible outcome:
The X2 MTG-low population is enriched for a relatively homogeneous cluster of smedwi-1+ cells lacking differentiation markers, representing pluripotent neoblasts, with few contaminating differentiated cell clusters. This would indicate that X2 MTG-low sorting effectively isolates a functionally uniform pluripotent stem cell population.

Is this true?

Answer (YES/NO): NO